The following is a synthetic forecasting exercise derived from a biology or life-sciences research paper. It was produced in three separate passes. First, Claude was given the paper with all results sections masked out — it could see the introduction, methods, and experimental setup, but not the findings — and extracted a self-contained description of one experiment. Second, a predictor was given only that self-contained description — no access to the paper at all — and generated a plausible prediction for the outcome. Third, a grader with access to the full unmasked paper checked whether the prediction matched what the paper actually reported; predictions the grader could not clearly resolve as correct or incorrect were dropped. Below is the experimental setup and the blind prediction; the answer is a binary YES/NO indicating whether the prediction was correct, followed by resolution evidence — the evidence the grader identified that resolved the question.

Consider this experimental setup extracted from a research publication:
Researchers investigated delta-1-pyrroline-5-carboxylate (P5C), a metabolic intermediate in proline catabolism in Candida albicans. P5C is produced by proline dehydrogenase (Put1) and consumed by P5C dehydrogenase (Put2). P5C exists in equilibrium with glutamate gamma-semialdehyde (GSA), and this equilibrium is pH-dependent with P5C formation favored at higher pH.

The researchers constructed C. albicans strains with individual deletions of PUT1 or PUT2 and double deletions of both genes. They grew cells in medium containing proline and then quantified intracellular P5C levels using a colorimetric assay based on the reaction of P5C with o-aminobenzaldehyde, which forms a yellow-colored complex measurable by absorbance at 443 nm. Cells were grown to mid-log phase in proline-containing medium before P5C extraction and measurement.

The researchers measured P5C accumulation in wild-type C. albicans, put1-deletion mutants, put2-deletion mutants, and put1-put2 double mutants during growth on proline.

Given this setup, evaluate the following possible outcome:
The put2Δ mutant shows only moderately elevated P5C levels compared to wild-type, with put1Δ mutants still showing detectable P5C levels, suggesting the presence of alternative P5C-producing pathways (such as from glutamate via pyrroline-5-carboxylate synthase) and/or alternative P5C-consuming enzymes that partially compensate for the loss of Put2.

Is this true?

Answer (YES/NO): NO